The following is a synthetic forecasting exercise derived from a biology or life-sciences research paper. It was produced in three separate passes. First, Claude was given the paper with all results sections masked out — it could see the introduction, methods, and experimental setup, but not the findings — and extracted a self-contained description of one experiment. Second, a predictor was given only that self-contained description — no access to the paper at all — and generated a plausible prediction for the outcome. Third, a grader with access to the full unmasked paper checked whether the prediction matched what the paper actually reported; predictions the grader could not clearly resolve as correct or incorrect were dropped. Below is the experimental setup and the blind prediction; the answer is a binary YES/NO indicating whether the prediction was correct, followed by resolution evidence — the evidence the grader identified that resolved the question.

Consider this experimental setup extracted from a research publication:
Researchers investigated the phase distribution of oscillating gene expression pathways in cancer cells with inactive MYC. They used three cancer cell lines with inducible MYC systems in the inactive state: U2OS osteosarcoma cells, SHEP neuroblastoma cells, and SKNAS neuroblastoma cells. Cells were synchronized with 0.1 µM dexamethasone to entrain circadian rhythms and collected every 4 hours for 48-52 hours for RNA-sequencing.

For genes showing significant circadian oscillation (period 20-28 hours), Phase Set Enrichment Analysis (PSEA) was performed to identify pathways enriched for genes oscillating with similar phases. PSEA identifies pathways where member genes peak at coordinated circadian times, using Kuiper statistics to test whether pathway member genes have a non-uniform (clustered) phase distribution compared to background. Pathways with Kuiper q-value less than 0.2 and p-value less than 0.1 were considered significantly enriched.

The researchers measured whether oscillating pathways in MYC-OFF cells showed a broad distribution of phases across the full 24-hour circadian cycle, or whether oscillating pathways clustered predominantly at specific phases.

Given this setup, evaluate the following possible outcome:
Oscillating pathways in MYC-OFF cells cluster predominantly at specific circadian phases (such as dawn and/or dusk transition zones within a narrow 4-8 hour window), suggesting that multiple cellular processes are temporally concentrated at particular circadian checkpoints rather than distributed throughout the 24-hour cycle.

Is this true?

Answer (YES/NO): YES